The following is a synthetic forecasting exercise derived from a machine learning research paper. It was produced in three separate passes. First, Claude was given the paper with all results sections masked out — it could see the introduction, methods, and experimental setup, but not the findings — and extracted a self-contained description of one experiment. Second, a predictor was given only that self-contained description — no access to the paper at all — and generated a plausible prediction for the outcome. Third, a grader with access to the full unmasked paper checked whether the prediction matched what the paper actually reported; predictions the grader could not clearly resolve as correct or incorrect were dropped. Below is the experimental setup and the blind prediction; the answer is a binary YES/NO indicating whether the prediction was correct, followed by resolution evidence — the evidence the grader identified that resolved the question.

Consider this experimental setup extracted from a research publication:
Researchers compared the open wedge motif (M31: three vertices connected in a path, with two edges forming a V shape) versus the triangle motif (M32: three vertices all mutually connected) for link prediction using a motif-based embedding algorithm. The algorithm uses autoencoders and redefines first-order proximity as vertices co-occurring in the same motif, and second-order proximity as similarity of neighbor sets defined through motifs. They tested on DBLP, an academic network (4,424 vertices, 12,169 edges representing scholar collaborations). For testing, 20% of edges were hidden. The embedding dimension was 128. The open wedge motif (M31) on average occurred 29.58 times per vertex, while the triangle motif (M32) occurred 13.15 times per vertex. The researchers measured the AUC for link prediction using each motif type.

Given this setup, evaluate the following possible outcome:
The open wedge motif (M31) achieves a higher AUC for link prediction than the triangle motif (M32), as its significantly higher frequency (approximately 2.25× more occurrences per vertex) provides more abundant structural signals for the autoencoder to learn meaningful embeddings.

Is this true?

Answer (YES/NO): YES